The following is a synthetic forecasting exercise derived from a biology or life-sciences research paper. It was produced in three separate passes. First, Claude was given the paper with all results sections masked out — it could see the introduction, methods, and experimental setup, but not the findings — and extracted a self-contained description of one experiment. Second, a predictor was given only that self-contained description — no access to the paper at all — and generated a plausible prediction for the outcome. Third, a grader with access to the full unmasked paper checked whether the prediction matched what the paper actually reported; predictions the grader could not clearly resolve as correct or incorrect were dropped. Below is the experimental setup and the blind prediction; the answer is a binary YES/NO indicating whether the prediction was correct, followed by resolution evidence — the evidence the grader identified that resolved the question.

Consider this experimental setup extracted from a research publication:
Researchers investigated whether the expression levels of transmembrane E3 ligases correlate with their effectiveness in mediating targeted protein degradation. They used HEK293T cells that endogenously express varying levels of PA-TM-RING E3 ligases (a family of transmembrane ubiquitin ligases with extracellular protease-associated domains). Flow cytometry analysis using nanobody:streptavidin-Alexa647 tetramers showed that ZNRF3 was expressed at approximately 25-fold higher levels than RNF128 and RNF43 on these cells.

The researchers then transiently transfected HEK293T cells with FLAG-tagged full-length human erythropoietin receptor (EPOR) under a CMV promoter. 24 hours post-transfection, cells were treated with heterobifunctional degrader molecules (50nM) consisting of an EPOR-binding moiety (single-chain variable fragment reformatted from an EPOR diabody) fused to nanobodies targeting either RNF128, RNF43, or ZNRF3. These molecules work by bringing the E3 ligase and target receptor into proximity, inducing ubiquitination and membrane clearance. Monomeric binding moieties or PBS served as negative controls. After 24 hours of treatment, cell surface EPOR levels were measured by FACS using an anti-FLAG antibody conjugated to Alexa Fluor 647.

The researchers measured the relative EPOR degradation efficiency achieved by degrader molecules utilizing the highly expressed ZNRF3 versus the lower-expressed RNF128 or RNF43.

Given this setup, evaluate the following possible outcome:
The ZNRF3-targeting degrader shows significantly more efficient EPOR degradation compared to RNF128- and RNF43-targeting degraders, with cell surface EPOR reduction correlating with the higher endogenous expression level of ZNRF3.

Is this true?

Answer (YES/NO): NO